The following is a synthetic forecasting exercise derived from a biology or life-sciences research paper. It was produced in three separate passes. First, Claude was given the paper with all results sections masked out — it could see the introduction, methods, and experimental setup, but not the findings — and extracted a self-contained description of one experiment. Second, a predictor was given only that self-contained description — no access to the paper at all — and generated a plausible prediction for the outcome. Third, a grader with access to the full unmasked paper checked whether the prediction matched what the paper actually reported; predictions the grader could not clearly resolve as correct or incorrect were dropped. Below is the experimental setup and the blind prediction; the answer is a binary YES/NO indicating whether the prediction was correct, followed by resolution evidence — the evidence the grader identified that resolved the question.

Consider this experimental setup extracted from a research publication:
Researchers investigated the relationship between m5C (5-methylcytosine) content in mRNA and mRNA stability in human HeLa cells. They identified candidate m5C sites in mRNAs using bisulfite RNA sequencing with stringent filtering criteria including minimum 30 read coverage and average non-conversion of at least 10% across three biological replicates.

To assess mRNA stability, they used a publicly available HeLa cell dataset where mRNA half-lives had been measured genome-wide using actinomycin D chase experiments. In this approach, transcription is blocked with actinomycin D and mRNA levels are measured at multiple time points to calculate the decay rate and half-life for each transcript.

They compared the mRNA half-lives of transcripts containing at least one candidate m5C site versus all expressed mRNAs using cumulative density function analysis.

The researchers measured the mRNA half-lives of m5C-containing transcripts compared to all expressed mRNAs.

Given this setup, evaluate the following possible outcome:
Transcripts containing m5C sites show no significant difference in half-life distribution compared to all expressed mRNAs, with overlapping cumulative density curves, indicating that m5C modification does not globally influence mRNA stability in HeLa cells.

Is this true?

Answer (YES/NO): NO